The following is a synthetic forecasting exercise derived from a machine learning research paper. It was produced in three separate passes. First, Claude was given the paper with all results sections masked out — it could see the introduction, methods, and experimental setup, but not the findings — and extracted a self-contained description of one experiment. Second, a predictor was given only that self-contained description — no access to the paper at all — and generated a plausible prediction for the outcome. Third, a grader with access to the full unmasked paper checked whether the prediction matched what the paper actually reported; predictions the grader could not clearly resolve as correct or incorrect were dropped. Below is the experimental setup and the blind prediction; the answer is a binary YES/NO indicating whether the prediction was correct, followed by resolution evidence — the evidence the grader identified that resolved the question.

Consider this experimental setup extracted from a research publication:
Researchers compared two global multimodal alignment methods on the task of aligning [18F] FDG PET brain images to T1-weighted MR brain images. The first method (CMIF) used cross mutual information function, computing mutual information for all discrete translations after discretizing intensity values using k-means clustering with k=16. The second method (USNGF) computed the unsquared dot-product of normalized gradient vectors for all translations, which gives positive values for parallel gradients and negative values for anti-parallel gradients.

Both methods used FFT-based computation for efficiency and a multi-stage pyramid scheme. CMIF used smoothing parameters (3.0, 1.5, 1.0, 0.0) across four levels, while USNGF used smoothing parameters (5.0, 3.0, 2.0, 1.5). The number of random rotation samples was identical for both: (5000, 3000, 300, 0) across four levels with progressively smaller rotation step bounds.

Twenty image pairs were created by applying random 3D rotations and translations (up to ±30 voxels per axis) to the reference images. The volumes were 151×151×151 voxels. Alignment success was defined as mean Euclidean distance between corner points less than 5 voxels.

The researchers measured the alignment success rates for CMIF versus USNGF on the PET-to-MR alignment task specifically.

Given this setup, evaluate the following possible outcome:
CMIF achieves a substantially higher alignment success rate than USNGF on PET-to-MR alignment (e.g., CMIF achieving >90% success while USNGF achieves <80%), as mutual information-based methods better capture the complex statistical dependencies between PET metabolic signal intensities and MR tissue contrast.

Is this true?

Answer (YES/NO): NO